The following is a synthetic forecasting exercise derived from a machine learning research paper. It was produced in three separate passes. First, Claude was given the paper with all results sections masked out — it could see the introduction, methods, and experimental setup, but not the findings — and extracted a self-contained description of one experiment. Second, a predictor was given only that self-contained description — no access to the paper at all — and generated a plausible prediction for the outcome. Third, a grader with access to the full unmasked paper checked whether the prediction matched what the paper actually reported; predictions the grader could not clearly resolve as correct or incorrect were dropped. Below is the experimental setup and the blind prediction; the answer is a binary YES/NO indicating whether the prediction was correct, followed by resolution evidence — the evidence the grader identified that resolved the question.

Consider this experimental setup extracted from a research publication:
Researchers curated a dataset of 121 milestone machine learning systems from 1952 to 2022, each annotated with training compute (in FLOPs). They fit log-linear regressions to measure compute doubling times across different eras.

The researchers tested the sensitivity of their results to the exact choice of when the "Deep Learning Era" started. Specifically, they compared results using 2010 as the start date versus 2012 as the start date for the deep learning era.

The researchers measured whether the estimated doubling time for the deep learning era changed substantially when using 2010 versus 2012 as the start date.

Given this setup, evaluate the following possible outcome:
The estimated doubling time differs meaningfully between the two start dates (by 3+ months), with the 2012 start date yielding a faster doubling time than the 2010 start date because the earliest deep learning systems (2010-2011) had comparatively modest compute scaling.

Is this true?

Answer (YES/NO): NO